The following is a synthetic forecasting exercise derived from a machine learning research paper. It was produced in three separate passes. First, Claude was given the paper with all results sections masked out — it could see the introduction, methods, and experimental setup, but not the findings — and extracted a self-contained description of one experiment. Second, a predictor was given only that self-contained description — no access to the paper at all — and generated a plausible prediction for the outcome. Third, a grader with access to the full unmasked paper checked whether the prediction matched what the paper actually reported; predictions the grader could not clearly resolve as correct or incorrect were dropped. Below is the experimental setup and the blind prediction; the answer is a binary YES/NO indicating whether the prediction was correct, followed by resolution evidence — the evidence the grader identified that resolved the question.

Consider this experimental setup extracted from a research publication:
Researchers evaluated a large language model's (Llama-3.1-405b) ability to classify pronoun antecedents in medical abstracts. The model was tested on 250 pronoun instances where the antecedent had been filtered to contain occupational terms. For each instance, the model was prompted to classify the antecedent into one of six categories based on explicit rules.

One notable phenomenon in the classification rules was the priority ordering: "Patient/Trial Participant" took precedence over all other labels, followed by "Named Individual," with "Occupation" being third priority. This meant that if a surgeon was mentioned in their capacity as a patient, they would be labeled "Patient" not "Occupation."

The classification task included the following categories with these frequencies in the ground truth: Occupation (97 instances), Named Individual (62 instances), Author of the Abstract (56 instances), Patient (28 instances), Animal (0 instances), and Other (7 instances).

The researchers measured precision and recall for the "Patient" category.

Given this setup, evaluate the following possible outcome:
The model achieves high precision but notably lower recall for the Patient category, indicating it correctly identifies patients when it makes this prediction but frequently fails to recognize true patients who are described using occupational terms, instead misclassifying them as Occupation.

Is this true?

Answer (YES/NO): NO